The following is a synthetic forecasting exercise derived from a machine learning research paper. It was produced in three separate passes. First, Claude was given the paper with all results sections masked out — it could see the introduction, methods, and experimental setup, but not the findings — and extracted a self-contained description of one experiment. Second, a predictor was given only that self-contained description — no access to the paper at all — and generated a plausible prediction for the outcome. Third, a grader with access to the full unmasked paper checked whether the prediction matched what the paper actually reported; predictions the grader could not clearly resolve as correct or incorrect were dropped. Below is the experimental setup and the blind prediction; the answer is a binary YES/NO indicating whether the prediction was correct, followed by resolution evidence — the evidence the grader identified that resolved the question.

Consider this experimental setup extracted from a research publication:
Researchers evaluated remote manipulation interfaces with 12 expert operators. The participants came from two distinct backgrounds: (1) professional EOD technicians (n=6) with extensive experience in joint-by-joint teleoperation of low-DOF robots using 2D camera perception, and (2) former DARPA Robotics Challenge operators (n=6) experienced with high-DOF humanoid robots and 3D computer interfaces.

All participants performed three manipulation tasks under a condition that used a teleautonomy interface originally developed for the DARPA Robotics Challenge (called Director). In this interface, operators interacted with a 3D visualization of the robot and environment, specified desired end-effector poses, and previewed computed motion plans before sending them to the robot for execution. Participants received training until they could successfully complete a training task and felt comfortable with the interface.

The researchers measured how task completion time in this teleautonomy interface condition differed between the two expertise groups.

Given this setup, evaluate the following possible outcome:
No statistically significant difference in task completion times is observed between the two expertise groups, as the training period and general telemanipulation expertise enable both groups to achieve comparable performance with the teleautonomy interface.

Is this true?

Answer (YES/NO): NO